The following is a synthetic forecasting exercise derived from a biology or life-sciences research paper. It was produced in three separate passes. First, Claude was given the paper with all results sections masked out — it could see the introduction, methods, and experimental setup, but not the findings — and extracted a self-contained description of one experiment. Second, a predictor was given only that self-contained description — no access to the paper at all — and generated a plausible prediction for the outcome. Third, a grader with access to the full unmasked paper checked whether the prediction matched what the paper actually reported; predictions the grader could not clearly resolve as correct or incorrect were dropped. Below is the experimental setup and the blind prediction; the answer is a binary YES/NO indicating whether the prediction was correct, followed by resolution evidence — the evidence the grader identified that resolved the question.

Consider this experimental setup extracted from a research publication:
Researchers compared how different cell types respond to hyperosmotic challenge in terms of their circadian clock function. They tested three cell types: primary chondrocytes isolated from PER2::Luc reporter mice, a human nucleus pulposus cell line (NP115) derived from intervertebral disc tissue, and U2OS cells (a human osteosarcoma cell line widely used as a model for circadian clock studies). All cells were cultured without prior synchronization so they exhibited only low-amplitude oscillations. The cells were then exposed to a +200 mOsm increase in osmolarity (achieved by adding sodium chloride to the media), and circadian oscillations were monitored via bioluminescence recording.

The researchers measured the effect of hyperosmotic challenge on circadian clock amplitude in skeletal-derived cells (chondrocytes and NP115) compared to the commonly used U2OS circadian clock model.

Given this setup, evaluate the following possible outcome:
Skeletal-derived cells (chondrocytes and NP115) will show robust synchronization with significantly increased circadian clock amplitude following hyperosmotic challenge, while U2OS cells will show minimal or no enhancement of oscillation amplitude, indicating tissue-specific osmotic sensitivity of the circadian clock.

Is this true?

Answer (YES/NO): NO